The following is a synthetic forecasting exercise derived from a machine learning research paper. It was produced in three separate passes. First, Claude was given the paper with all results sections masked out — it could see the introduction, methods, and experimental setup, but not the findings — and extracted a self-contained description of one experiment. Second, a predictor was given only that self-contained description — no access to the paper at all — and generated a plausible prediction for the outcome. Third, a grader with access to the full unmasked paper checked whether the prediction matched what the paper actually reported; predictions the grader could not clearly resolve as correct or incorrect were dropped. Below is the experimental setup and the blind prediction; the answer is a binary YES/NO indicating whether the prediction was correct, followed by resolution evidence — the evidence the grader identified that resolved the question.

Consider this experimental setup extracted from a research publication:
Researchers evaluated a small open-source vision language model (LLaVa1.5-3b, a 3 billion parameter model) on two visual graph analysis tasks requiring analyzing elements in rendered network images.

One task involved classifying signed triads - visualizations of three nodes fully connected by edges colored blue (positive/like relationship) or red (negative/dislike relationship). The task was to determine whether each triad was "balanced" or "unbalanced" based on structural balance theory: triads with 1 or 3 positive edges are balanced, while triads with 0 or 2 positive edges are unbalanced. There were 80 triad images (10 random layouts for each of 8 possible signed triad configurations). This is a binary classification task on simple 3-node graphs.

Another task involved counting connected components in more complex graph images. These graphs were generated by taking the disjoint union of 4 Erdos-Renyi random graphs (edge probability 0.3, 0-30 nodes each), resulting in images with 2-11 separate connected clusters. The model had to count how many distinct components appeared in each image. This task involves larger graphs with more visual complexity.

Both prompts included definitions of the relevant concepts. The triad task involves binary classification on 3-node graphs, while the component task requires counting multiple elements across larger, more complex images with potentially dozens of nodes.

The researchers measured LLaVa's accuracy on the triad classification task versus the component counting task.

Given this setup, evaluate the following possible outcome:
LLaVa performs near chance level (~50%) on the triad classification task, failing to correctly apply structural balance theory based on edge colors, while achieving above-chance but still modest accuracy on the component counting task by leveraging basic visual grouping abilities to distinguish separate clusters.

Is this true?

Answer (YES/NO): NO